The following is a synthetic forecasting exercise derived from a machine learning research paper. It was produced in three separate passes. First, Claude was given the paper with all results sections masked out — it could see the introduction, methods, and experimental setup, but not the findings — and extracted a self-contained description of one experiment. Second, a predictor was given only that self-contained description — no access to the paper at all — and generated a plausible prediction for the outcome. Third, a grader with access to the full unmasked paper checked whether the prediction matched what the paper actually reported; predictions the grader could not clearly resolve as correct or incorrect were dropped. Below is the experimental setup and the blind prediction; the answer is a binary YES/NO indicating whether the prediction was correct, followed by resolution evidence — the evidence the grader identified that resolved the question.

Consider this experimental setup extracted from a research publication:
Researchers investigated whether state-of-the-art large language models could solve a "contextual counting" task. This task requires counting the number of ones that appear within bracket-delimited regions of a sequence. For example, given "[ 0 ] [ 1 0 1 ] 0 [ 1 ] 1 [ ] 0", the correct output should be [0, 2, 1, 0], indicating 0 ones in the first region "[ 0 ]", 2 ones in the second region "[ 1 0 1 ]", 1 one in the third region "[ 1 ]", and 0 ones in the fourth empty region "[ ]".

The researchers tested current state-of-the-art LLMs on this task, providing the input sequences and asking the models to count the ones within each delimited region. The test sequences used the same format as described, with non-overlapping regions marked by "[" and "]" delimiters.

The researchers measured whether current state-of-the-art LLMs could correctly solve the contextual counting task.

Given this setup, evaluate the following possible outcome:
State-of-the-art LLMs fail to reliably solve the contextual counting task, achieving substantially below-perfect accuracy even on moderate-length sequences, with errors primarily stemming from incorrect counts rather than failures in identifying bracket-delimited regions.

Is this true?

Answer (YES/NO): NO